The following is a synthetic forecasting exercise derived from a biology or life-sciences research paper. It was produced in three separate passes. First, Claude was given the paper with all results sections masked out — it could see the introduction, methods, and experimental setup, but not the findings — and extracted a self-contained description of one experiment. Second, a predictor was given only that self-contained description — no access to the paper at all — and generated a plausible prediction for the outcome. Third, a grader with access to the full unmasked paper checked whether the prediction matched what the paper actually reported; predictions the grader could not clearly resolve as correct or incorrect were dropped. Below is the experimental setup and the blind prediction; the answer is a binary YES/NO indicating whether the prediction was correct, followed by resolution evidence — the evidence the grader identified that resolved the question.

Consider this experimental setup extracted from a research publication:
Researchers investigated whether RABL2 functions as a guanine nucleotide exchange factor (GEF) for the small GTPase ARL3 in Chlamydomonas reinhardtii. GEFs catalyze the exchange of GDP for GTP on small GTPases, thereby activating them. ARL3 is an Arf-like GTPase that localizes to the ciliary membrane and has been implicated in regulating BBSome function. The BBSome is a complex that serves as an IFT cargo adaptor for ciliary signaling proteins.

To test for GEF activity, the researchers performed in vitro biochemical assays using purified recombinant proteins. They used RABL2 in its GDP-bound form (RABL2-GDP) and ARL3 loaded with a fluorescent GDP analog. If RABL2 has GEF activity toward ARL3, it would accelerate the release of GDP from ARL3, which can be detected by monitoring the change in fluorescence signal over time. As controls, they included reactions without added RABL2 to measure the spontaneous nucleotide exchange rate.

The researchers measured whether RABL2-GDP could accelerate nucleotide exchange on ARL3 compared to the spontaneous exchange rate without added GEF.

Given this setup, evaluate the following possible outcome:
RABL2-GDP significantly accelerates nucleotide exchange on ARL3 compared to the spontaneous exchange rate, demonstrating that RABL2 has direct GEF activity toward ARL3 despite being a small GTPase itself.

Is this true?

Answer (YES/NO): YES